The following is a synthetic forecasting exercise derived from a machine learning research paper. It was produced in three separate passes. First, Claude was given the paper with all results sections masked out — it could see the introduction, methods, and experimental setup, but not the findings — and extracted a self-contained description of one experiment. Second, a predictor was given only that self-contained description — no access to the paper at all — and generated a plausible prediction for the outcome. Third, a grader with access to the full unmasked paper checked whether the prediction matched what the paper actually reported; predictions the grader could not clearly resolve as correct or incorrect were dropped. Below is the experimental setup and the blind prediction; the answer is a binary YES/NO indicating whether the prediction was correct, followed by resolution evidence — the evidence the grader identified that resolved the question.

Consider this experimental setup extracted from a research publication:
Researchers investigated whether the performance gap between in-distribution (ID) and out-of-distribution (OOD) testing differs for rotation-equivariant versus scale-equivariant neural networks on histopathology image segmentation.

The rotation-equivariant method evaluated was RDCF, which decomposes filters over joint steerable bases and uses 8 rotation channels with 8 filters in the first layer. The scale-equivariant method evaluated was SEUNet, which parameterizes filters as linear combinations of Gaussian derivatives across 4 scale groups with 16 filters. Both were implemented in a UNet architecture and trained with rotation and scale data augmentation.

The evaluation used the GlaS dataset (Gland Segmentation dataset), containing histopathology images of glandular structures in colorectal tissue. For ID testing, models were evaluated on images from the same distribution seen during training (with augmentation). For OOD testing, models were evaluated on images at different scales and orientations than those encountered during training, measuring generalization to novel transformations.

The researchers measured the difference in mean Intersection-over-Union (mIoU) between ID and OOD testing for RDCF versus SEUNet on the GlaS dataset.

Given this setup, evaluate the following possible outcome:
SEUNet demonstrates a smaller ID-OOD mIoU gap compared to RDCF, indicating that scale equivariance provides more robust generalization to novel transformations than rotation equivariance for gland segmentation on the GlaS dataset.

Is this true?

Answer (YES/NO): YES